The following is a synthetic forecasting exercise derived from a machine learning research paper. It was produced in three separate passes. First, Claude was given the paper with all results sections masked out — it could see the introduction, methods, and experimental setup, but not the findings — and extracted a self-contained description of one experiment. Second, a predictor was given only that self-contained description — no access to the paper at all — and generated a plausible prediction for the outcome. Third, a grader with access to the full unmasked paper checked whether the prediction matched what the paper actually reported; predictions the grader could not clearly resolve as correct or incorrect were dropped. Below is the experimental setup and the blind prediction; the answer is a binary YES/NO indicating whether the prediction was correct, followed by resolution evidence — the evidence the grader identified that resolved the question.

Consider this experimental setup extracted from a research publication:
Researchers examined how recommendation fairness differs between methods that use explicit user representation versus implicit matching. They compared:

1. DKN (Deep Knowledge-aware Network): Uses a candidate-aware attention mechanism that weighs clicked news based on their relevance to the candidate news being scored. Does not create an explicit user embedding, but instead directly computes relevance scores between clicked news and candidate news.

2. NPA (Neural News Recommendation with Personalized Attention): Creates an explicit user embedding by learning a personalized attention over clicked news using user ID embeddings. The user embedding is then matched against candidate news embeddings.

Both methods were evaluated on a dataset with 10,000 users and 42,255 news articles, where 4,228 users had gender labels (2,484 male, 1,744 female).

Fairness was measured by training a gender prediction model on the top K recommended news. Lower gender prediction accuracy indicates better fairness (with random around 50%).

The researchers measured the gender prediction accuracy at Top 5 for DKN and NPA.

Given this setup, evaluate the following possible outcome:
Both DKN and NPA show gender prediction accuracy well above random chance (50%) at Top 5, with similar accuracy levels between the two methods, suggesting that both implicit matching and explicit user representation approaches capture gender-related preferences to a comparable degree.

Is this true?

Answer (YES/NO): YES